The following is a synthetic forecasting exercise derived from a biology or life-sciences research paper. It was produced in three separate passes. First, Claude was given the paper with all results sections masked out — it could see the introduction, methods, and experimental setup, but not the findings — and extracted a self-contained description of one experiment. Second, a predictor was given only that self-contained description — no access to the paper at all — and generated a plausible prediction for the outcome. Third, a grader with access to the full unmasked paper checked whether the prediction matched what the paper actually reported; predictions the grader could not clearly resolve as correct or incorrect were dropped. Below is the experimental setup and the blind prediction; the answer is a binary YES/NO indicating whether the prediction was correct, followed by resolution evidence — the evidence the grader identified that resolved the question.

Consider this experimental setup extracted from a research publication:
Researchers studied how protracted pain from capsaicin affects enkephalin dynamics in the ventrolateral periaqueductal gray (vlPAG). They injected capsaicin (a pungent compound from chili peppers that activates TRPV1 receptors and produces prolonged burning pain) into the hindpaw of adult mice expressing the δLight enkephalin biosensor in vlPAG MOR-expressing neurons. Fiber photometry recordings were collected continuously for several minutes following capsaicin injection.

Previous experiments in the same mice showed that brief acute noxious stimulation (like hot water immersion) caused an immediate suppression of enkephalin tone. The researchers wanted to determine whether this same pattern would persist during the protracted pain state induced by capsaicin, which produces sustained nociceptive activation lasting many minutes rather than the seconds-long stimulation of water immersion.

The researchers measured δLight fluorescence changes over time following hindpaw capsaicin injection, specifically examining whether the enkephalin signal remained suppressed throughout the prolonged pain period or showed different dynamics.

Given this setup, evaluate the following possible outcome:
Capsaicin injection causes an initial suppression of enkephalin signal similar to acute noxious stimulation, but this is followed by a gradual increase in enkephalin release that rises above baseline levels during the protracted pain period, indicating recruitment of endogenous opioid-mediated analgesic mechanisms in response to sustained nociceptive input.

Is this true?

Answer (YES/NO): YES